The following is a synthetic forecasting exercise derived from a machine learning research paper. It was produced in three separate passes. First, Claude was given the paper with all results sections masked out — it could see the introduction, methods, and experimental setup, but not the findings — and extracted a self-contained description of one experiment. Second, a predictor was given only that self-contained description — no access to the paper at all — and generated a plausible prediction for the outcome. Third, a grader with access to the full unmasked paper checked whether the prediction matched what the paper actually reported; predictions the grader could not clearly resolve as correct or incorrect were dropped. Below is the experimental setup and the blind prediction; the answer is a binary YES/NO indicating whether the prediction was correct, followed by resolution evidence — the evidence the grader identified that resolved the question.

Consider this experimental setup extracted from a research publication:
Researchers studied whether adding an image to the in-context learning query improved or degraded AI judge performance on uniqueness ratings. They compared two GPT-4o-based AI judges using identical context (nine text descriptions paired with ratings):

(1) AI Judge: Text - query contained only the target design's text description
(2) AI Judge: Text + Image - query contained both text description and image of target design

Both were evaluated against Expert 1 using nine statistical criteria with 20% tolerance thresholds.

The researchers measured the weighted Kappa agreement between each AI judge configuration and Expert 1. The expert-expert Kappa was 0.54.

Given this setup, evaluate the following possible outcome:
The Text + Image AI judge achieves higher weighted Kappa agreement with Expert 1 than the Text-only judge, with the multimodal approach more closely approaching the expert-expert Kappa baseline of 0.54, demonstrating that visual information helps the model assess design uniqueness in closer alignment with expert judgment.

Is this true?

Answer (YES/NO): NO